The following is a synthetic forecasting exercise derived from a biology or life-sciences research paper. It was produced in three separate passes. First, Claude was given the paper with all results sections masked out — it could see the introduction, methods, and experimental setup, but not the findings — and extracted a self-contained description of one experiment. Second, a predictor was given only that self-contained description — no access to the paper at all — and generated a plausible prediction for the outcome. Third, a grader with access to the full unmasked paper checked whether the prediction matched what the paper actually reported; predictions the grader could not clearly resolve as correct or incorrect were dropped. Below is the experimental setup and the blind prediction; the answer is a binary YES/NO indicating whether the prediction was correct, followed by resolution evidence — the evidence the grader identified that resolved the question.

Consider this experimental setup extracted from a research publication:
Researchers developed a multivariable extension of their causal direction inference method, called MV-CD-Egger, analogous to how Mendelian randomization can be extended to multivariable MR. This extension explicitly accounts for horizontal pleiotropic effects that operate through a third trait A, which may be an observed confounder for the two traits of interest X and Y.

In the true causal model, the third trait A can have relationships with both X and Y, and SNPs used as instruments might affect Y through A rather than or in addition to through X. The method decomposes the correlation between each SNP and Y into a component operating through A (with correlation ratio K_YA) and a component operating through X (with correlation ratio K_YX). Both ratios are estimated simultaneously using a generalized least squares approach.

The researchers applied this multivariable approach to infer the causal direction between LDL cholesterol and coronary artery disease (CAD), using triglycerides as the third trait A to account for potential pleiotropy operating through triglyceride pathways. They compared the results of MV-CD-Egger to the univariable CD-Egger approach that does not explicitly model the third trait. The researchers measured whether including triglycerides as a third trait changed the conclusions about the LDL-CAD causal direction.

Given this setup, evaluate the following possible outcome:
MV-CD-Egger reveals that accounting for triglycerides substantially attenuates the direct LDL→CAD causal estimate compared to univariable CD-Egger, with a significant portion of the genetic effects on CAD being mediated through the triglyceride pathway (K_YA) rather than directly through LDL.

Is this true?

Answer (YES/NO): NO